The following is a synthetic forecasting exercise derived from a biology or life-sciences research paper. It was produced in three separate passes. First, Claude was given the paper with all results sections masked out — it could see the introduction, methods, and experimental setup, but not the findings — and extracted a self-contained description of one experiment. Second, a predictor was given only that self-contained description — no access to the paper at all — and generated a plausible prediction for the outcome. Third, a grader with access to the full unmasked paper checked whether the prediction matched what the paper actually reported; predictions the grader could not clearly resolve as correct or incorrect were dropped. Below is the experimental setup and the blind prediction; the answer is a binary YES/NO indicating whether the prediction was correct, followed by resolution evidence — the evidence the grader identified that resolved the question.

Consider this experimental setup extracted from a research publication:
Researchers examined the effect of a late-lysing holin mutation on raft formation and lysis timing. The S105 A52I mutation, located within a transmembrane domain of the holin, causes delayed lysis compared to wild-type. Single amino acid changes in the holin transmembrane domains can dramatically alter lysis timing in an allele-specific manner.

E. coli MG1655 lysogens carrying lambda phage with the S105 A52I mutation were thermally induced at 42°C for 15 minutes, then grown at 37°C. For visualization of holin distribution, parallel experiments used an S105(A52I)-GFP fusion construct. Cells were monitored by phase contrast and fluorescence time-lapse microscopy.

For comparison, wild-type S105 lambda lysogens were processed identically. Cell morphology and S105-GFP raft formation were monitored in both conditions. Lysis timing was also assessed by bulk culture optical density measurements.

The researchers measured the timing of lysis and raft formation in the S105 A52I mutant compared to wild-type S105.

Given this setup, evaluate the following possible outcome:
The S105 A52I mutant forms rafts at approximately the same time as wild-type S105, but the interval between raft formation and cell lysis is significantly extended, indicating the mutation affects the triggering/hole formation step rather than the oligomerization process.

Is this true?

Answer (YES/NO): NO